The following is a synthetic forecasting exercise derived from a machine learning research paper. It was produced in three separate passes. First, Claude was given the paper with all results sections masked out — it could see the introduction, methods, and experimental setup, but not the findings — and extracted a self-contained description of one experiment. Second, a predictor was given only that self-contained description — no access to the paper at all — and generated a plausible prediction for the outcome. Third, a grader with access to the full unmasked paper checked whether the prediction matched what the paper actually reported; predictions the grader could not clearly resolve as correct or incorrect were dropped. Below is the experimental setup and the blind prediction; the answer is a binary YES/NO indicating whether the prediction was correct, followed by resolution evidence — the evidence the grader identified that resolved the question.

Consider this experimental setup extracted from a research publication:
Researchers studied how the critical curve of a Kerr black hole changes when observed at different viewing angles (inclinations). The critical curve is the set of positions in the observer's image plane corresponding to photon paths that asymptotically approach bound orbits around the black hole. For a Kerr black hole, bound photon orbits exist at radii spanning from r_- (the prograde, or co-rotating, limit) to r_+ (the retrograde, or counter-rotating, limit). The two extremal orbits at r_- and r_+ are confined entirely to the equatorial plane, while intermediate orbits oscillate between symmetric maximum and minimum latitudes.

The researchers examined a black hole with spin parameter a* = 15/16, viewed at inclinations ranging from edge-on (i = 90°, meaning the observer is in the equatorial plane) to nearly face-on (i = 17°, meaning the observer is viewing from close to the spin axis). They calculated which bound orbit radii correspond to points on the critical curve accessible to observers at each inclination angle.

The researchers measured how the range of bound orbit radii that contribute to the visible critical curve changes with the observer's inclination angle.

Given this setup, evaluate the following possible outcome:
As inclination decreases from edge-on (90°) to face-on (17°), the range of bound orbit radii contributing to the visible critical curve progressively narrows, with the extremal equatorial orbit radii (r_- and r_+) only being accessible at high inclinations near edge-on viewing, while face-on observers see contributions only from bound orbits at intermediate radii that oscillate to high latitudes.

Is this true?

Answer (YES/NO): YES